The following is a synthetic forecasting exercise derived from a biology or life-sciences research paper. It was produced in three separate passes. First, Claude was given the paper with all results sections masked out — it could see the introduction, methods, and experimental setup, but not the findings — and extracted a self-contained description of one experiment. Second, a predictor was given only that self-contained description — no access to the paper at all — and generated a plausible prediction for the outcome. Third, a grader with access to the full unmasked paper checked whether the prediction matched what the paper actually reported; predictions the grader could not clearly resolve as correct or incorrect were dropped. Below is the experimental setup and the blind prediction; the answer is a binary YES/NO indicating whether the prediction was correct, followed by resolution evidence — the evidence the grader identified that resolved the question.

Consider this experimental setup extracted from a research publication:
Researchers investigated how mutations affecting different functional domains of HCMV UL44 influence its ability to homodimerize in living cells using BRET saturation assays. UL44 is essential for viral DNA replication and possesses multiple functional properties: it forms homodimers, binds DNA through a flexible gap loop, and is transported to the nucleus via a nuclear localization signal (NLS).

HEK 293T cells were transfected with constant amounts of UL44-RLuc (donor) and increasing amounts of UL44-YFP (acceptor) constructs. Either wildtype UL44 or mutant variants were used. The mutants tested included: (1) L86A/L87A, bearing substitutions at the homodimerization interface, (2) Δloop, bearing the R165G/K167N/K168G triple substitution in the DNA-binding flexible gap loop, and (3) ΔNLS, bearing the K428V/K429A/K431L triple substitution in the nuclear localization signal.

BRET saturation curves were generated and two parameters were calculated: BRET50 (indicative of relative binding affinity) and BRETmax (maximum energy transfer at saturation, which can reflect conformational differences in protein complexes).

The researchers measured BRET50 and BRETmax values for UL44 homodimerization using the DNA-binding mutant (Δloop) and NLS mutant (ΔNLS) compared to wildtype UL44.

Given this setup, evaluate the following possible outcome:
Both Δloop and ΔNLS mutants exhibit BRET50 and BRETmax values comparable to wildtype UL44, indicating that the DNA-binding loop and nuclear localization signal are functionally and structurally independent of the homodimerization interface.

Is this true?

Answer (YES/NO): NO